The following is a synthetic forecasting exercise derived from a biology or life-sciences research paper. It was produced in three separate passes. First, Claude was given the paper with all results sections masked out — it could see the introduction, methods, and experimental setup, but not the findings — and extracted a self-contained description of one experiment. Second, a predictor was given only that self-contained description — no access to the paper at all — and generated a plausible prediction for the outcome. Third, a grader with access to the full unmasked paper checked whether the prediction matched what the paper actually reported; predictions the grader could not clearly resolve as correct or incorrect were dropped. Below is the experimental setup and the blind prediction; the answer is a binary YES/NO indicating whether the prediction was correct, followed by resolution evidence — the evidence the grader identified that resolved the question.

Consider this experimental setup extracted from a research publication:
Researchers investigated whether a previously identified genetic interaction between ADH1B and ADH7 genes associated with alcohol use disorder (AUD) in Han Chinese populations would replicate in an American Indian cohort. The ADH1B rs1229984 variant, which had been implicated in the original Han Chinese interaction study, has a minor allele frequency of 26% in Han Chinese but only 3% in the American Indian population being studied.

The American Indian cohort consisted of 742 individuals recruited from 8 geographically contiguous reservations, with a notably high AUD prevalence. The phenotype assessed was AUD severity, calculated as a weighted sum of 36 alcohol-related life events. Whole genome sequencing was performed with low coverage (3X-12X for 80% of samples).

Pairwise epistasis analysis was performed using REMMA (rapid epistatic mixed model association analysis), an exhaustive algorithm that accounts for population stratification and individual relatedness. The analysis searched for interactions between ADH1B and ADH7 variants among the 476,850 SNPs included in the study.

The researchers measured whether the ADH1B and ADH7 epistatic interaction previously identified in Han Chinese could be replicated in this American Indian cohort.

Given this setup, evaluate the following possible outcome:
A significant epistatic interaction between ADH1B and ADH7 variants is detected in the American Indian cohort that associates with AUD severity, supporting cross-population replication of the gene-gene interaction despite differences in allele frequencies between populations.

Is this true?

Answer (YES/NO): NO